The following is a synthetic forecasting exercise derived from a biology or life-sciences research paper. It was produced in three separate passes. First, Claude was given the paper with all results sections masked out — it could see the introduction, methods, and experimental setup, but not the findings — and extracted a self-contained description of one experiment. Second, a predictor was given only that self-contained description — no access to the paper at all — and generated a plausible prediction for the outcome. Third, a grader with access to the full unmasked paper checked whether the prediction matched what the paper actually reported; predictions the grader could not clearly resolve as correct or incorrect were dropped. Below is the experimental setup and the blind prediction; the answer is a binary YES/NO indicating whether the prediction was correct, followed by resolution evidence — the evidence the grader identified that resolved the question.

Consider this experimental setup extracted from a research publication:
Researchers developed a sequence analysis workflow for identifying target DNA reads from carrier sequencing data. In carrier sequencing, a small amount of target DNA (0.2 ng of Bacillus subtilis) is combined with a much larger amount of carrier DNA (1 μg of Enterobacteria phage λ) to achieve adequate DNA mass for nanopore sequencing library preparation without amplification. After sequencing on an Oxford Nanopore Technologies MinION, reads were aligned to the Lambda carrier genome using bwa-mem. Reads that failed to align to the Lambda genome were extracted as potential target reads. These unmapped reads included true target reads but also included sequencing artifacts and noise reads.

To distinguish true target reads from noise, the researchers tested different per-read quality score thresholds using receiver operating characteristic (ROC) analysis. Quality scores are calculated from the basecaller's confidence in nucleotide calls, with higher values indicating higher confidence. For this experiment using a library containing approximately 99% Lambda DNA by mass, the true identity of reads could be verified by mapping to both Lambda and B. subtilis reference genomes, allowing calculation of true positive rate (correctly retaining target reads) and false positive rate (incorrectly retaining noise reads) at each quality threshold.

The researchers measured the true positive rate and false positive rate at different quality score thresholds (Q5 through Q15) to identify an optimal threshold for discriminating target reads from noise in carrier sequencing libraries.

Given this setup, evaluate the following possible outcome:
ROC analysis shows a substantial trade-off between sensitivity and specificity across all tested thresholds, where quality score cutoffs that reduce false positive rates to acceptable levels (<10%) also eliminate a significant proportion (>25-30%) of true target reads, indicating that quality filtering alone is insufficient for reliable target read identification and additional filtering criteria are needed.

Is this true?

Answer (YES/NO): NO